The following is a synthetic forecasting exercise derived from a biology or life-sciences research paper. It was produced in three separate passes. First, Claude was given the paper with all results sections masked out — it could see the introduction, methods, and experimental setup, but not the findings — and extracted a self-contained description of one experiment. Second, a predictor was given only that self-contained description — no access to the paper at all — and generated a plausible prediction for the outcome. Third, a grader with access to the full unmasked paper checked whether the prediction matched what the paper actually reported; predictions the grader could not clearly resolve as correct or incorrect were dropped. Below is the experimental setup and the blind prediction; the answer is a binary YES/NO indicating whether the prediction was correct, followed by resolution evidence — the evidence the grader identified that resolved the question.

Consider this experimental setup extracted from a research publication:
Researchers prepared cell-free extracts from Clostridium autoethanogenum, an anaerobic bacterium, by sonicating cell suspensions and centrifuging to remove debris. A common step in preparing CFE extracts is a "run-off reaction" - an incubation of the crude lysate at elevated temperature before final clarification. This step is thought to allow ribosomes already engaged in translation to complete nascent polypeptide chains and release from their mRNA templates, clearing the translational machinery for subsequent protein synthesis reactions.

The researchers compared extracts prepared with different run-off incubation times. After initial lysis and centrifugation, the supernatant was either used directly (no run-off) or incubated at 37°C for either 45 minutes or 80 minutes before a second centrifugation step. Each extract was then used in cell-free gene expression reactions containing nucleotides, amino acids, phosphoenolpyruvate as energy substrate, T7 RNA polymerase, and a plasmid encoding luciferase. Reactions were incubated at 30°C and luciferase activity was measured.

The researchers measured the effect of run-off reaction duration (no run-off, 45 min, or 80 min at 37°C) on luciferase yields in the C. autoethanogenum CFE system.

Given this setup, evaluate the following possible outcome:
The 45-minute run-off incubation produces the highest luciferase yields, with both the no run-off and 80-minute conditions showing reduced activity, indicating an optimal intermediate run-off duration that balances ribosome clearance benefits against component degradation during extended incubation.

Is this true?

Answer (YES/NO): NO